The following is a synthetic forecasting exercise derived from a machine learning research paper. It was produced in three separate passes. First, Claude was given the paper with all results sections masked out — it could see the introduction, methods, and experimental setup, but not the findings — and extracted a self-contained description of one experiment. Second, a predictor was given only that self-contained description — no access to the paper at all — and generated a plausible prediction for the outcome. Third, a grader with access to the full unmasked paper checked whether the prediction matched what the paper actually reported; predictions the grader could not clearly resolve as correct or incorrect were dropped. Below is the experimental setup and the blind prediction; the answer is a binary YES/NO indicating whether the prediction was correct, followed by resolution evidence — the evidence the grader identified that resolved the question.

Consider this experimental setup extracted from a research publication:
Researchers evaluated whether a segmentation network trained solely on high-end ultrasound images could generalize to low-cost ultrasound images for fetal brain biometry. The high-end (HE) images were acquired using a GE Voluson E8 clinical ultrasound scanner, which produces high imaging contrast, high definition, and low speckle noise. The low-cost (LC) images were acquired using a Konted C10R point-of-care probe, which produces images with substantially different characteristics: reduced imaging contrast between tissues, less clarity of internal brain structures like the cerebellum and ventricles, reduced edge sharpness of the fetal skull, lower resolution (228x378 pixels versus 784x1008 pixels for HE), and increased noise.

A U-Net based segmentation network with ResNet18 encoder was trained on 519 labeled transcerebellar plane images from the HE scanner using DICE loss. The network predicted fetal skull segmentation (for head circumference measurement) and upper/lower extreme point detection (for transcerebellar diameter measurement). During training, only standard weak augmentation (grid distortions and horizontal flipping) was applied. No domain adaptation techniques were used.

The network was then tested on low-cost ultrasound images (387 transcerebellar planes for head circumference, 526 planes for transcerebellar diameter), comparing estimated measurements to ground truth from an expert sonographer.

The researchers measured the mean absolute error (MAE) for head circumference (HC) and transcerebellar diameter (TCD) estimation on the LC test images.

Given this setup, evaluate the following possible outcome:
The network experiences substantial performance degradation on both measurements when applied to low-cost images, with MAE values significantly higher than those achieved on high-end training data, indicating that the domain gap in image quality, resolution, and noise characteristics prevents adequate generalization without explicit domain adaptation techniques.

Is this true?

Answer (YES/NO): YES